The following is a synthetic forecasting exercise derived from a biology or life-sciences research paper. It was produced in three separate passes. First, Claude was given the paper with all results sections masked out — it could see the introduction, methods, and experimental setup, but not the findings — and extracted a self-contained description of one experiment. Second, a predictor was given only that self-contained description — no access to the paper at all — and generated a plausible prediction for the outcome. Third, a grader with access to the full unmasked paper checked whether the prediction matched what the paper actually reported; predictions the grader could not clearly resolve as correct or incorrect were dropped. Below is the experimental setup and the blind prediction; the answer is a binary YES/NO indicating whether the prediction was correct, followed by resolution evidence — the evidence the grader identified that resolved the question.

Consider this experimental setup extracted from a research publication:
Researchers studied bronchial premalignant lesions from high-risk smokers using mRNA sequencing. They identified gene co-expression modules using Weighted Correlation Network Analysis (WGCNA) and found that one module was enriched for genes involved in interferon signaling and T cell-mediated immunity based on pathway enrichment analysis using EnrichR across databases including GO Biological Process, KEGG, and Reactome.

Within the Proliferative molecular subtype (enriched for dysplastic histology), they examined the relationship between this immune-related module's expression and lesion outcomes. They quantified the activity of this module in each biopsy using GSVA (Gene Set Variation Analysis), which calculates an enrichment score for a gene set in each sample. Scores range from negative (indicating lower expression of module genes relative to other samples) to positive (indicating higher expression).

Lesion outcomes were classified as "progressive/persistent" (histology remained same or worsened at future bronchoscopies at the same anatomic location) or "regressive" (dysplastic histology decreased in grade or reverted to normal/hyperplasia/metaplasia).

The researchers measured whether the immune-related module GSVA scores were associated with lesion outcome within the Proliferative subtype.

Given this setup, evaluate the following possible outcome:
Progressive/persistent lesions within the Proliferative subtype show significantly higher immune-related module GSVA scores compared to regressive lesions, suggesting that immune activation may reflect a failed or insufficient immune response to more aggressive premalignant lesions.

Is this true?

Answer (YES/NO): NO